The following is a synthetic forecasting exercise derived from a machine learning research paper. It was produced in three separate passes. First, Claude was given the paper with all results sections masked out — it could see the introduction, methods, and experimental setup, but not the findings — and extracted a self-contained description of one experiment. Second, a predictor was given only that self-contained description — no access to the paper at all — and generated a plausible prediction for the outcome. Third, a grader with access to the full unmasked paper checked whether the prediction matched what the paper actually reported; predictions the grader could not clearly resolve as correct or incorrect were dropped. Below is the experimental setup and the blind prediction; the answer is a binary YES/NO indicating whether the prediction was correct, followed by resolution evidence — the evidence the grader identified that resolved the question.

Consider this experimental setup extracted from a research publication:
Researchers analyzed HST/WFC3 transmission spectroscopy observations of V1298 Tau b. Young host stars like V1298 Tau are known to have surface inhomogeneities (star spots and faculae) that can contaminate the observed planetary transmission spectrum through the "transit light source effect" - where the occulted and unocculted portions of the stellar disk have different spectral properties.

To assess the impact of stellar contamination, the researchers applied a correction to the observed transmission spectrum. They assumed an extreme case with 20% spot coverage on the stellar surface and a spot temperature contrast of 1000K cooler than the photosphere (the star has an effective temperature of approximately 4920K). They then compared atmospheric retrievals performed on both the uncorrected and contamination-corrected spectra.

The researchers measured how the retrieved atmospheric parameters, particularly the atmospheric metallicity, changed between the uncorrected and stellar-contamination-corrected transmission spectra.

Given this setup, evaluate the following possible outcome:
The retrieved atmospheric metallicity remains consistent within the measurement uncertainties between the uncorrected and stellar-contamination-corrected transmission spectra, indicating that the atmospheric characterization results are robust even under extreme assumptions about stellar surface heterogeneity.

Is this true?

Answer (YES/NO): YES